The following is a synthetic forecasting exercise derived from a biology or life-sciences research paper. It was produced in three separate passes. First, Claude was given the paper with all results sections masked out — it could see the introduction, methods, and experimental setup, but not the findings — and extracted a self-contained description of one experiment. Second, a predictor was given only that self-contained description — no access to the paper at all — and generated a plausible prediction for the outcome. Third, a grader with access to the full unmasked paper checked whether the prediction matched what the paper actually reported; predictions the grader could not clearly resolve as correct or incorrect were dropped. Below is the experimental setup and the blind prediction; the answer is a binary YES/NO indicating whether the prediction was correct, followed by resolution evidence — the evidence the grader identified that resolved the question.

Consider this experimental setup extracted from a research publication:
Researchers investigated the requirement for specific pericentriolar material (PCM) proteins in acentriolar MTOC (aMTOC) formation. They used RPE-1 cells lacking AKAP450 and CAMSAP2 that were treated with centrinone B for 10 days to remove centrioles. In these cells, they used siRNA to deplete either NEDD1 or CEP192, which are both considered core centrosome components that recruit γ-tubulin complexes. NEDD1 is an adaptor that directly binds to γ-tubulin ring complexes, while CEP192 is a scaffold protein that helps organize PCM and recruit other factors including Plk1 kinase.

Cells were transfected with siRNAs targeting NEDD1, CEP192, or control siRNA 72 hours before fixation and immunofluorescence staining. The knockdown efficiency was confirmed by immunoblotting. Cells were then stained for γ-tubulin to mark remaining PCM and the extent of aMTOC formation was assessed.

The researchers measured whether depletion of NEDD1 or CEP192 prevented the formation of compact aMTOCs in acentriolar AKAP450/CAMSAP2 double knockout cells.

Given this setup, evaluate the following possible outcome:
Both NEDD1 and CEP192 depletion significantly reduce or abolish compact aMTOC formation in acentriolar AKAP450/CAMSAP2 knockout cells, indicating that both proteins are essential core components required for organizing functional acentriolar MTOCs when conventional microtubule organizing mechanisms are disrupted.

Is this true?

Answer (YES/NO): NO